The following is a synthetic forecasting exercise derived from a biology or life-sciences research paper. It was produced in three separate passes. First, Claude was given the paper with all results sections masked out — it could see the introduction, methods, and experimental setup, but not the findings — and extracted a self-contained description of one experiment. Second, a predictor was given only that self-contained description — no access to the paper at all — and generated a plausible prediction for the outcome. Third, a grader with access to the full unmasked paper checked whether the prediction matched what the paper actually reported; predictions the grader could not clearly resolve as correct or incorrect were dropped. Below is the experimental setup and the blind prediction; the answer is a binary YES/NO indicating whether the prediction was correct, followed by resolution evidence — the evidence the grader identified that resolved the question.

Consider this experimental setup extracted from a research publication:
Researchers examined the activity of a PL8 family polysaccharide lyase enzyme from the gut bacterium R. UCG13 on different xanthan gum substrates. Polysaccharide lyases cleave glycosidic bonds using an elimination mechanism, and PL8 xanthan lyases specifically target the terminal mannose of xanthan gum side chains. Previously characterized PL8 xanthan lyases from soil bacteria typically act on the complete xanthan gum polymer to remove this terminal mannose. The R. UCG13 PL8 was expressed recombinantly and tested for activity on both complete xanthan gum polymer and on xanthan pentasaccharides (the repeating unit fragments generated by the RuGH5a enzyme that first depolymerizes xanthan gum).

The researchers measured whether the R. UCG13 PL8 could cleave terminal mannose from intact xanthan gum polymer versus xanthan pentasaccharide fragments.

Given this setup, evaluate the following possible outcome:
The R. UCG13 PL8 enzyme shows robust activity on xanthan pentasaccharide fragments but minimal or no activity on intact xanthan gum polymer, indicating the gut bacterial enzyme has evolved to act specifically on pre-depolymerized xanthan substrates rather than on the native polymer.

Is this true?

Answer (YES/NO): YES